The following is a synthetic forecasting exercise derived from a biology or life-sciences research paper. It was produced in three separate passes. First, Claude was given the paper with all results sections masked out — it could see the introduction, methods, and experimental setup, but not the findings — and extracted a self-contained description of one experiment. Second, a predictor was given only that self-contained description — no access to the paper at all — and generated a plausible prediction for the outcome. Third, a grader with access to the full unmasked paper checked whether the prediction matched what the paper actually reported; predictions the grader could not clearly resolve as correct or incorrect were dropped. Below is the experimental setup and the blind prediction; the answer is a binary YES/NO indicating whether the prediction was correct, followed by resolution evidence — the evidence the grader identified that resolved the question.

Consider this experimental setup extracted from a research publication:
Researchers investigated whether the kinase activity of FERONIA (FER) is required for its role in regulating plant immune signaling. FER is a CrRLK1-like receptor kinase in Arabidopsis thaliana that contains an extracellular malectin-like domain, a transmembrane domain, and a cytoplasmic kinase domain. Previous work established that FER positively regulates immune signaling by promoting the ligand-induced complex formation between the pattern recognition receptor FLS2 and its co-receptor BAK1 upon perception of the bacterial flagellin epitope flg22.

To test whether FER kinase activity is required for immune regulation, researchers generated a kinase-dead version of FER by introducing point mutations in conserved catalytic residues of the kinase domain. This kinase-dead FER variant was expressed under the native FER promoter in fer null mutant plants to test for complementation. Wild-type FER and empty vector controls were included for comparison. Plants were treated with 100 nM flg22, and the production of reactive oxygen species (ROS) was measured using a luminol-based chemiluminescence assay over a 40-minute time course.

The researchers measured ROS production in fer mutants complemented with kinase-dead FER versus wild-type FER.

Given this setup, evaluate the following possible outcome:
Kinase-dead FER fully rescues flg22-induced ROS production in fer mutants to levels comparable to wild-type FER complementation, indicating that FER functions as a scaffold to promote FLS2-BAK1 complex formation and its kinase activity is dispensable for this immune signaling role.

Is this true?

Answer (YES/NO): YES